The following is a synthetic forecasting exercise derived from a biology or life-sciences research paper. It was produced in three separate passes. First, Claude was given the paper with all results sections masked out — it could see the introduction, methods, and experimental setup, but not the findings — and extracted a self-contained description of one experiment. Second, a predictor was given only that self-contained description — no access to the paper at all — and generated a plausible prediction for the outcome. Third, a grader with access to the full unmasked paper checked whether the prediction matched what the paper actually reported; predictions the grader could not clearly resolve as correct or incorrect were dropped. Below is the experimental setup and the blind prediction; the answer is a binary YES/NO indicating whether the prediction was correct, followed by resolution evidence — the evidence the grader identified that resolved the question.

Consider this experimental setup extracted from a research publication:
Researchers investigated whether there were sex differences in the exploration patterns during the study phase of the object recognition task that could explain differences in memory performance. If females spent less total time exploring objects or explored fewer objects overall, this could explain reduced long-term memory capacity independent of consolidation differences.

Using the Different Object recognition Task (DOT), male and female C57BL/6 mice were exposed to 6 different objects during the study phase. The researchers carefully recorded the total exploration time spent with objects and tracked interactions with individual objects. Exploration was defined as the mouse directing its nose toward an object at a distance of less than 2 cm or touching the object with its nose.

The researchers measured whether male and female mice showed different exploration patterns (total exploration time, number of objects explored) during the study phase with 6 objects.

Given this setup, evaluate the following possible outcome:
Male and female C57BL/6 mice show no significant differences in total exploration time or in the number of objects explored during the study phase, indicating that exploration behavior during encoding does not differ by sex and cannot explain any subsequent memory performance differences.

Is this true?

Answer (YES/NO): NO